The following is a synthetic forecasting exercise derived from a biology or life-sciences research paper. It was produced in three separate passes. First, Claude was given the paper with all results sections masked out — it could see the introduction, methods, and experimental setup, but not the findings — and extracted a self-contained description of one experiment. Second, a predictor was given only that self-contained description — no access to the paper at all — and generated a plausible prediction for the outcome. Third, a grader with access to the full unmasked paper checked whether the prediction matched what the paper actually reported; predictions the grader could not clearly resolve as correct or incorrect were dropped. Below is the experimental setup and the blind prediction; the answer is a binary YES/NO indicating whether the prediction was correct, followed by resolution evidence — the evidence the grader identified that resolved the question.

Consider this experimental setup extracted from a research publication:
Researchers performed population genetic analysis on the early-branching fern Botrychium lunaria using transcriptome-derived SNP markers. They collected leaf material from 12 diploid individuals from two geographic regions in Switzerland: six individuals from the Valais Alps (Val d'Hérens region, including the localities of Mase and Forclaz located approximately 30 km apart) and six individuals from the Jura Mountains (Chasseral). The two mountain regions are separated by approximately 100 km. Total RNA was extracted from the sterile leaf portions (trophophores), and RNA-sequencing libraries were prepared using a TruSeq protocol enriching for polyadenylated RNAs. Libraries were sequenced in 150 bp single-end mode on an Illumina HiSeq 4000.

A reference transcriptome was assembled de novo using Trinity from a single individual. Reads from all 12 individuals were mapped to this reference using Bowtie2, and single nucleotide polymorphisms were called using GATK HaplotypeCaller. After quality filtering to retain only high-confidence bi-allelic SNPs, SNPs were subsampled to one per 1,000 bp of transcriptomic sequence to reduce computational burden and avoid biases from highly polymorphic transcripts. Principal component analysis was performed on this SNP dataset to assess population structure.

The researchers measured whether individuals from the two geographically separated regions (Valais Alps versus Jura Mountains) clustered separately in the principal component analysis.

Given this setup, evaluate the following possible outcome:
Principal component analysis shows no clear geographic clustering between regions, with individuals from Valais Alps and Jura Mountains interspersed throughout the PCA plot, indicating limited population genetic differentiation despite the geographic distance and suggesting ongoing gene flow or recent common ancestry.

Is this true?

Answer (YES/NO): NO